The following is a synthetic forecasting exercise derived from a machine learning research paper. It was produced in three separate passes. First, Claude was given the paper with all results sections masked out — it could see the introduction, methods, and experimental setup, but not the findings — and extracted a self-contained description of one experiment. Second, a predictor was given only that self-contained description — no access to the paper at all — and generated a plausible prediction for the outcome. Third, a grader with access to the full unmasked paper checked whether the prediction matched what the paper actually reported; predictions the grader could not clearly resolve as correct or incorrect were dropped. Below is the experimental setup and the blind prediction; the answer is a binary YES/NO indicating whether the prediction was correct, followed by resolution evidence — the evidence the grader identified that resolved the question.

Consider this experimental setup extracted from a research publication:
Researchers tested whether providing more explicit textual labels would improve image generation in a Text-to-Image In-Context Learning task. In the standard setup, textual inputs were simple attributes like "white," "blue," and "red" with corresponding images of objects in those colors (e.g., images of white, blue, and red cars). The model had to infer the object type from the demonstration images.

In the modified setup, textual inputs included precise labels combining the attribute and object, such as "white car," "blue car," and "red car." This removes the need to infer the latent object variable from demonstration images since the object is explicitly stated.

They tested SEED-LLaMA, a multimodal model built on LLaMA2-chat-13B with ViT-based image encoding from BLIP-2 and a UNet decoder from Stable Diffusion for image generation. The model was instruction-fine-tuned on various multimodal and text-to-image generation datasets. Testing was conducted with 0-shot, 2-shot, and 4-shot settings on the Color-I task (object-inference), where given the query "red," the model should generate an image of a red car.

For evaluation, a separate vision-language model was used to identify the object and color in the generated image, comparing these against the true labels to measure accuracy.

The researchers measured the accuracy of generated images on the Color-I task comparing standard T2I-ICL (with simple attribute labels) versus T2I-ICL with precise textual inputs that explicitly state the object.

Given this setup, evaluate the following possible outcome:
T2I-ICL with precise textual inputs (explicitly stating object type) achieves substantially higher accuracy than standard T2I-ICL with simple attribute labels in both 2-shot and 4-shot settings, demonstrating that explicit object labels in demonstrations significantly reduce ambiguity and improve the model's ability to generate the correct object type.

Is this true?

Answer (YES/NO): YES